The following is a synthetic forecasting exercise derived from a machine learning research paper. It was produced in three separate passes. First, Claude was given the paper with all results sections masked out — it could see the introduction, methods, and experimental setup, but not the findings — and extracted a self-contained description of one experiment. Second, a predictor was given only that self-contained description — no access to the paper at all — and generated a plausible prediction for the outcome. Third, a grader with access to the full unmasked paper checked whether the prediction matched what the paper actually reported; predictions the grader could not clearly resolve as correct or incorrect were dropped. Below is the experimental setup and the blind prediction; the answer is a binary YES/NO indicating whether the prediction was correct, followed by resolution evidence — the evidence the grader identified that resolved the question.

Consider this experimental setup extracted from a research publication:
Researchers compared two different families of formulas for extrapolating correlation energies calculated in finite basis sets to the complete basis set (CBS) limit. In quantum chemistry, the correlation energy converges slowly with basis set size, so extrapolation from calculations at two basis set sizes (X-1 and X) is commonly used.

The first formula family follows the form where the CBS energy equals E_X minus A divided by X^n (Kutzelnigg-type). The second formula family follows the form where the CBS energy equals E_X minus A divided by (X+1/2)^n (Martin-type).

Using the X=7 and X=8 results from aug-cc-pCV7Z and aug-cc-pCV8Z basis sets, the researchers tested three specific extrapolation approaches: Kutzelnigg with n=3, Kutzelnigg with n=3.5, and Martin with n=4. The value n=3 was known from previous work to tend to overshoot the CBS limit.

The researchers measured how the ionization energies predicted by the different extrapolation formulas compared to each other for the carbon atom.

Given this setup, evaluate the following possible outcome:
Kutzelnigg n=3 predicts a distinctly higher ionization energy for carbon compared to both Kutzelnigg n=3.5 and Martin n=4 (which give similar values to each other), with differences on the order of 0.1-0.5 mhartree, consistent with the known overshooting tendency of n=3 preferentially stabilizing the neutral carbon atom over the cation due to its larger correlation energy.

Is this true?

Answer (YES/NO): NO